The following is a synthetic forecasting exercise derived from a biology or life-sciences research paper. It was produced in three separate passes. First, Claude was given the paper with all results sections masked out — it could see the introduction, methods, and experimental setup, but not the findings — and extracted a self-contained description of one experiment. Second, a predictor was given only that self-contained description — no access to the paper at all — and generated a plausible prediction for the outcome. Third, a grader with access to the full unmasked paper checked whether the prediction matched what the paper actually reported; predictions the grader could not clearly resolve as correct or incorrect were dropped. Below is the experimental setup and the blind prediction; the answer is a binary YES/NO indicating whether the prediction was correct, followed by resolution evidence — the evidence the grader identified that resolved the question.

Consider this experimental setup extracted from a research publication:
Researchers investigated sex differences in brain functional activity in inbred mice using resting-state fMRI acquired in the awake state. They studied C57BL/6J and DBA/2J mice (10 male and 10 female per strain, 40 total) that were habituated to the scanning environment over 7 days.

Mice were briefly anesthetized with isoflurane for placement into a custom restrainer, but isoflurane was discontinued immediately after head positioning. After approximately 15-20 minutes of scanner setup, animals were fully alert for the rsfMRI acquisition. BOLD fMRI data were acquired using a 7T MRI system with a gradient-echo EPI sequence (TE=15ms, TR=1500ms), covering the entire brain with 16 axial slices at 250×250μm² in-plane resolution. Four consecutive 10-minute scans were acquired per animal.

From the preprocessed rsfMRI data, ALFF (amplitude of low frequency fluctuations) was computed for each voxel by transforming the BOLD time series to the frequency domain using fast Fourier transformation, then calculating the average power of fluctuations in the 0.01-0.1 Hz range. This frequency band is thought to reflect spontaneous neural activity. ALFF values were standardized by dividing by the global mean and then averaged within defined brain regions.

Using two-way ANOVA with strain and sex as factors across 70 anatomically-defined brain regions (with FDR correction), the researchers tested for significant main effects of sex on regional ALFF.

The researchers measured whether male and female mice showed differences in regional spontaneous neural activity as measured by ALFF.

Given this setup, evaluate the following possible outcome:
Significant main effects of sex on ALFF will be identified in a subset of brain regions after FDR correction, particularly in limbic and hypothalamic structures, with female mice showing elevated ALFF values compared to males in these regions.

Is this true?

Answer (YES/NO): NO